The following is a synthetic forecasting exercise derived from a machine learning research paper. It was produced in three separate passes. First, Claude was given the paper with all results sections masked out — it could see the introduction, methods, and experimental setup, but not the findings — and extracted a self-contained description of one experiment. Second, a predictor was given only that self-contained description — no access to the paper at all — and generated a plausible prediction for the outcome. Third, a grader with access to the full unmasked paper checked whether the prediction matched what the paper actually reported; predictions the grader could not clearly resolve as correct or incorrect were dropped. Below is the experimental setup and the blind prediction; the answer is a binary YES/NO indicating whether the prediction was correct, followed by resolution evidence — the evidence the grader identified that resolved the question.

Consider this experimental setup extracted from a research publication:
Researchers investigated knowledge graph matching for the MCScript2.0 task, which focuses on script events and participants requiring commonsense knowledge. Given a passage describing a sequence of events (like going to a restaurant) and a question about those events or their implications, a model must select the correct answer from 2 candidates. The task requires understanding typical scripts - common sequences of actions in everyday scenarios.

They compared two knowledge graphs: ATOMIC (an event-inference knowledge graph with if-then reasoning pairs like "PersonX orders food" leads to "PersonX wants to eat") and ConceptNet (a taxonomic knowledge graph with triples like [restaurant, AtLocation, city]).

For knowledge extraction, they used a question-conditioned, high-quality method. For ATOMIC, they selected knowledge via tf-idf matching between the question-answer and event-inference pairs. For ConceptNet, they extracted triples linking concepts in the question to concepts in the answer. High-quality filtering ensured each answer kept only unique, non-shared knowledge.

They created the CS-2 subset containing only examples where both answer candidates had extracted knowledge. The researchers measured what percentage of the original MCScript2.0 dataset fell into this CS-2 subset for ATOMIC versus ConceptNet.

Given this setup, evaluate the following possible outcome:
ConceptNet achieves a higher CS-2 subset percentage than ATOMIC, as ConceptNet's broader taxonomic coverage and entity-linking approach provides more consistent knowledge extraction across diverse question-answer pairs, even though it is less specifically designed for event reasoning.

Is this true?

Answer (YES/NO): NO